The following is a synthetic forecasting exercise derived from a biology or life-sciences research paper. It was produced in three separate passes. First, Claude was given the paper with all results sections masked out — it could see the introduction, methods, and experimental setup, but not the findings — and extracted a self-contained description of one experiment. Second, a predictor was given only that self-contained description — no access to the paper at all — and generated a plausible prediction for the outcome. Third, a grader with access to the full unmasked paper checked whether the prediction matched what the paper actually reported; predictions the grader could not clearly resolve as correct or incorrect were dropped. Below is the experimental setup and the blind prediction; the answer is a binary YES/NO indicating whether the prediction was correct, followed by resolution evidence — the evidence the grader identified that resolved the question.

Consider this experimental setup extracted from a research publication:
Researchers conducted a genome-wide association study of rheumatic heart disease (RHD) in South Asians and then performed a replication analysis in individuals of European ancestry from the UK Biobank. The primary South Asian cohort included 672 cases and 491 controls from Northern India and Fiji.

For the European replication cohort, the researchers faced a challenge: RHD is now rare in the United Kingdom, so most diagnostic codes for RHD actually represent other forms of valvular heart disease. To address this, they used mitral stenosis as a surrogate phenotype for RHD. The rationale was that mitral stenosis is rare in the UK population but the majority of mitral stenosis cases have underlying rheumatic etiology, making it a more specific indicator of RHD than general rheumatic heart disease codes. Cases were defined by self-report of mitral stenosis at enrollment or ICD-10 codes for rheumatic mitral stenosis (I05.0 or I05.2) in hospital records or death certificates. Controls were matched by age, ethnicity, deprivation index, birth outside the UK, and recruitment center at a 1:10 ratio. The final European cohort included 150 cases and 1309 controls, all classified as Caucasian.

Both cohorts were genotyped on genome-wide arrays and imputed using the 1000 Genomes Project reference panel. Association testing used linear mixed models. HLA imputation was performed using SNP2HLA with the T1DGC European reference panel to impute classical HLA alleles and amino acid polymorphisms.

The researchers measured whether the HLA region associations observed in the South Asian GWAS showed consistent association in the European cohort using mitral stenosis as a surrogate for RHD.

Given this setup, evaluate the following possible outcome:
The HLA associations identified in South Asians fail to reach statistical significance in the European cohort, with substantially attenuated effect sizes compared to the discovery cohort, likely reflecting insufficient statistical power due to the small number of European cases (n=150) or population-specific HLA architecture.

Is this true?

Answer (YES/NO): NO